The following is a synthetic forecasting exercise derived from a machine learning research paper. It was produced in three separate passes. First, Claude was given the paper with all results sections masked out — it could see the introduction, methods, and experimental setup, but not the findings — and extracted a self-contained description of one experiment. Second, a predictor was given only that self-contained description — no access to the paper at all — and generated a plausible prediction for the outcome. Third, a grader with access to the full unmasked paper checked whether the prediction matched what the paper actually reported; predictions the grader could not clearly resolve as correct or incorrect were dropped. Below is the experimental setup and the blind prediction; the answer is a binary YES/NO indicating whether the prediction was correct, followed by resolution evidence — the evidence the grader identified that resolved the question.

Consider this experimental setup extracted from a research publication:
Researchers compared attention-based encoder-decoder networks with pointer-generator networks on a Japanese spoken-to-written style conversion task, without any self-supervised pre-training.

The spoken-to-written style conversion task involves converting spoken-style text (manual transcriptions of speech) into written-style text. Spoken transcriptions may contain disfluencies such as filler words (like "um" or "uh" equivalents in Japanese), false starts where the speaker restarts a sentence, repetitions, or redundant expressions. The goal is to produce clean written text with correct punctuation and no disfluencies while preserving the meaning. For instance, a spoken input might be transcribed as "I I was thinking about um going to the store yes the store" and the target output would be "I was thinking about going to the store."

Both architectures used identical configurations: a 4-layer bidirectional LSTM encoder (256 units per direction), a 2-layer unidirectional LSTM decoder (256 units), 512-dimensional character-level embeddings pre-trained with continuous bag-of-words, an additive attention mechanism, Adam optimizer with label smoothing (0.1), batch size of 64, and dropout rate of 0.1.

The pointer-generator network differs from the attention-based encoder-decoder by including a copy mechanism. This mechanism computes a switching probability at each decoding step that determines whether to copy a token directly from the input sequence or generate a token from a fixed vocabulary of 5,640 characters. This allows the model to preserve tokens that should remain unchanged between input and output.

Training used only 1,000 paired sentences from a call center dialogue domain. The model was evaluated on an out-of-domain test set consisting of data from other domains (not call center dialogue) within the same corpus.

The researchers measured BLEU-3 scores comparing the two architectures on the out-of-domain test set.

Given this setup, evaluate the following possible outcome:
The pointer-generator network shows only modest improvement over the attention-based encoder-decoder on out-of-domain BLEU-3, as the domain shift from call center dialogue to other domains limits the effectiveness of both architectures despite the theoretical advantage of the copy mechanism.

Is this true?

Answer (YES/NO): NO